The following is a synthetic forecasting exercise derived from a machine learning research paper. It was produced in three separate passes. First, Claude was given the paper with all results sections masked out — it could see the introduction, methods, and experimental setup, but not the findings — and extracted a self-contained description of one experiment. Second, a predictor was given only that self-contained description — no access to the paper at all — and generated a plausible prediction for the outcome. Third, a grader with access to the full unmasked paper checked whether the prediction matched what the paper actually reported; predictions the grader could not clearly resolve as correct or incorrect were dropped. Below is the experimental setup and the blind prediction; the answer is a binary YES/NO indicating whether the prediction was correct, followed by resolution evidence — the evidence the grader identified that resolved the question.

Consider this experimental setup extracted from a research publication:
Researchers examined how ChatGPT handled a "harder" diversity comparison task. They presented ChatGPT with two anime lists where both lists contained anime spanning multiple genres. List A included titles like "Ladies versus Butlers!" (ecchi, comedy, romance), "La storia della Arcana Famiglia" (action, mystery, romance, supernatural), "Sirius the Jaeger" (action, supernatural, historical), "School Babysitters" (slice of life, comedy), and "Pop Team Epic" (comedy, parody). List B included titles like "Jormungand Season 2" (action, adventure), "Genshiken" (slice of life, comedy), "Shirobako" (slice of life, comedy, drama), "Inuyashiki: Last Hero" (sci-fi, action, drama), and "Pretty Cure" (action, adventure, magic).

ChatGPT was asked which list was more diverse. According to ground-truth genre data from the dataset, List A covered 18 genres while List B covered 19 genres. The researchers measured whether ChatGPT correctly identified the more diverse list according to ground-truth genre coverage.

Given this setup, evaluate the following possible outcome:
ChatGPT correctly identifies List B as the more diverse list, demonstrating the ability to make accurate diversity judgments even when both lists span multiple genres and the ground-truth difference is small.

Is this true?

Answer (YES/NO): NO